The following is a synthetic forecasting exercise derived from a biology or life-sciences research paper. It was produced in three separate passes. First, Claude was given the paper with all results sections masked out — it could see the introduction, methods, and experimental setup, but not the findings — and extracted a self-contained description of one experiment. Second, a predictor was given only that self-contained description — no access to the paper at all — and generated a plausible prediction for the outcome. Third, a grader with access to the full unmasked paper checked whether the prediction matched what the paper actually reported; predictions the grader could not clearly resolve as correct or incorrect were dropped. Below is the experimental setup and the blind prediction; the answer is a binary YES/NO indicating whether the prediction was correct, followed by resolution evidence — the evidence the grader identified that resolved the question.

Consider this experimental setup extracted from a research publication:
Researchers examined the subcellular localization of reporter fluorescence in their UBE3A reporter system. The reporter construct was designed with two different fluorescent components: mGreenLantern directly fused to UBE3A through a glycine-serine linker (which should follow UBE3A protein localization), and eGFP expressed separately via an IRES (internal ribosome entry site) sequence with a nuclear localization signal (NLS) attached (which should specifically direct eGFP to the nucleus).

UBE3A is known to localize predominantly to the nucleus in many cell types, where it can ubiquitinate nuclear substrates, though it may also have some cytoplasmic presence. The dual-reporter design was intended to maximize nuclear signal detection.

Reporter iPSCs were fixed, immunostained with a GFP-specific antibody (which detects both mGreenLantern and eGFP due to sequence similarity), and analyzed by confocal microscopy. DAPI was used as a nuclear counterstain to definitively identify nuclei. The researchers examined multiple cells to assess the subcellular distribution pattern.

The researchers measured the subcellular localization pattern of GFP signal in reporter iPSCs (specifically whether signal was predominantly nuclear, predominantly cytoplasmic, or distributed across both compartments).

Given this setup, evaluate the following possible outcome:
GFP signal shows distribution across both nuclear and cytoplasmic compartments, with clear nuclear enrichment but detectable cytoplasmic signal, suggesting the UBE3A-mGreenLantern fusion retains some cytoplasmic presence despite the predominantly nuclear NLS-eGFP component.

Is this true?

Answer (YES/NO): NO